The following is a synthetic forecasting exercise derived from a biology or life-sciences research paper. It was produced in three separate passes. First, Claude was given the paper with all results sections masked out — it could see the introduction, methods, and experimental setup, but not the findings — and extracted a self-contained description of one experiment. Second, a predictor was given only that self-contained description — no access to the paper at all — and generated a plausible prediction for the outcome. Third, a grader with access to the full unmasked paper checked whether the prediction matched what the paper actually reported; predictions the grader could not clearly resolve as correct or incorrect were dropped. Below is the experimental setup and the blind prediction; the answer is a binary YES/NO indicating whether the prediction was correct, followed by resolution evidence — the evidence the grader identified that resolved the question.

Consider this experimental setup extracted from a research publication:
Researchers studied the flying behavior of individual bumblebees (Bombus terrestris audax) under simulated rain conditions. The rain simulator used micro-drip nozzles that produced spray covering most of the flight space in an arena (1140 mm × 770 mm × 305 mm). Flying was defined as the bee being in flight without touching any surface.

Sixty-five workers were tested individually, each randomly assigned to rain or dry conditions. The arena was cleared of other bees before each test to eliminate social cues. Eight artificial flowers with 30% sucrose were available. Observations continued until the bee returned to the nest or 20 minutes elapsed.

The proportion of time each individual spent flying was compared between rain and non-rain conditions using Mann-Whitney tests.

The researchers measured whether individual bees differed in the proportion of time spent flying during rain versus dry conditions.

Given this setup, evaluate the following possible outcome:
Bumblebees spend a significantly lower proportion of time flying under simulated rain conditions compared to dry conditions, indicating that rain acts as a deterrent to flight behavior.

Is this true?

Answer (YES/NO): NO